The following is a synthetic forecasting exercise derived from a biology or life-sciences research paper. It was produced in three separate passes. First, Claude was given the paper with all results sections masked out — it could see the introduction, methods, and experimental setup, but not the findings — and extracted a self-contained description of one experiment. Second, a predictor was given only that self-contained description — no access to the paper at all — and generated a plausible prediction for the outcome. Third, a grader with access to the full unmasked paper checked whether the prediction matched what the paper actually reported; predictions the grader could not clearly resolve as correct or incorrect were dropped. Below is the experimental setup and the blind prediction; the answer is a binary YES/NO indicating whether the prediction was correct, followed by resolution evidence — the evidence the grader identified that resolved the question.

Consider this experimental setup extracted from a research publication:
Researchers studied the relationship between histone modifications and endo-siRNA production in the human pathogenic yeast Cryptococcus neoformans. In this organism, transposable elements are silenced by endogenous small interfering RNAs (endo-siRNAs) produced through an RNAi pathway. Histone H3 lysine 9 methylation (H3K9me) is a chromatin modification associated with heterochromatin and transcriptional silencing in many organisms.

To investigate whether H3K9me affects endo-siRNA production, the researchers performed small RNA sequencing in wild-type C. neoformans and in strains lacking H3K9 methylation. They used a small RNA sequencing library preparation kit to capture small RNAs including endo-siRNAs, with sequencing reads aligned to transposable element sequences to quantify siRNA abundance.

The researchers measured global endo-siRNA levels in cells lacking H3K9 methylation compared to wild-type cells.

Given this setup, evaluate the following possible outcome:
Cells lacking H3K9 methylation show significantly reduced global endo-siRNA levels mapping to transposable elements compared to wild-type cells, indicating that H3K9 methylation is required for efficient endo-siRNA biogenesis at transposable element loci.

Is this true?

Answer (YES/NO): NO